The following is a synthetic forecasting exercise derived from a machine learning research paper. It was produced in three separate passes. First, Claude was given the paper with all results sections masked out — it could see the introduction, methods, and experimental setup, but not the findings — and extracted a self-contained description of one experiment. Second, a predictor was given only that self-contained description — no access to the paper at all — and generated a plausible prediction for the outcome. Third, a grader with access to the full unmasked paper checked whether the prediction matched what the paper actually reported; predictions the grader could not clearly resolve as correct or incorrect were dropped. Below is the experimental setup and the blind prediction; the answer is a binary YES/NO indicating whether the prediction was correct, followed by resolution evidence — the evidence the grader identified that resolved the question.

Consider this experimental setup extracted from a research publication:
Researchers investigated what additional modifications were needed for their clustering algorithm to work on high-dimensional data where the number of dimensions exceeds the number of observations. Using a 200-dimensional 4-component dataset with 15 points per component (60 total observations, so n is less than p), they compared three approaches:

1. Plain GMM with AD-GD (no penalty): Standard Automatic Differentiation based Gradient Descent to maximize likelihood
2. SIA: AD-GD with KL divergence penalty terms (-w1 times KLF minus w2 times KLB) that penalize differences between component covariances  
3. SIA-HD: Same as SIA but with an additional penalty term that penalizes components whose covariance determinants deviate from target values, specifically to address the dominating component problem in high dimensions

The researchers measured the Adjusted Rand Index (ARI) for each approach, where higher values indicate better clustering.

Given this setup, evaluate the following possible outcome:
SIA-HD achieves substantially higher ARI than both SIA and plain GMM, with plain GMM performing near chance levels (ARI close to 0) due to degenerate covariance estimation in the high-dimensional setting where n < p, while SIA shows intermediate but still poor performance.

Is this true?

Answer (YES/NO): YES